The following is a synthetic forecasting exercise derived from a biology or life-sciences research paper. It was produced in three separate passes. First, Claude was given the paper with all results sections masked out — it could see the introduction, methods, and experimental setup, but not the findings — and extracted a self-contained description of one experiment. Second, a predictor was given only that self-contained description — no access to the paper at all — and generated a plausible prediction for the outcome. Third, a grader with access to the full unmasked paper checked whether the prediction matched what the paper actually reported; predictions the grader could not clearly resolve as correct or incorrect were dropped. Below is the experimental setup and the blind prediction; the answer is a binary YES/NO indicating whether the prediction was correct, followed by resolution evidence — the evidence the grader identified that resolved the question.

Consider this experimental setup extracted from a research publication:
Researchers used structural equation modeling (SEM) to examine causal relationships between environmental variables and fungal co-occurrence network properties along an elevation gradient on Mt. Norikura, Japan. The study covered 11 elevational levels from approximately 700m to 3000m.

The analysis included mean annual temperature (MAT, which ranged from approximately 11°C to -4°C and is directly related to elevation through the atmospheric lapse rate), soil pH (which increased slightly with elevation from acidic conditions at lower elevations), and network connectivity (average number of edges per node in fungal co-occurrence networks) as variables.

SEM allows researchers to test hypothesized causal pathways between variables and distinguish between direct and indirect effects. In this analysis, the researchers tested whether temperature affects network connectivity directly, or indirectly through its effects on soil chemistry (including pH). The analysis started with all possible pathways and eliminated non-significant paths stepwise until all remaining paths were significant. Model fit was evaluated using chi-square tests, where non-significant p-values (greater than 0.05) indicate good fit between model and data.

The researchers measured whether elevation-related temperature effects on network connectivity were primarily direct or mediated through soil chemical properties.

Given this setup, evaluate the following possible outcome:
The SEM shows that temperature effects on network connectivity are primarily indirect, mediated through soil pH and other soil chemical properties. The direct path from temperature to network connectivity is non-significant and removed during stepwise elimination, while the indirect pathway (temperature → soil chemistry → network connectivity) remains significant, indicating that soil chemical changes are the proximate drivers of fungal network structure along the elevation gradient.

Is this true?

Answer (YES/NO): NO